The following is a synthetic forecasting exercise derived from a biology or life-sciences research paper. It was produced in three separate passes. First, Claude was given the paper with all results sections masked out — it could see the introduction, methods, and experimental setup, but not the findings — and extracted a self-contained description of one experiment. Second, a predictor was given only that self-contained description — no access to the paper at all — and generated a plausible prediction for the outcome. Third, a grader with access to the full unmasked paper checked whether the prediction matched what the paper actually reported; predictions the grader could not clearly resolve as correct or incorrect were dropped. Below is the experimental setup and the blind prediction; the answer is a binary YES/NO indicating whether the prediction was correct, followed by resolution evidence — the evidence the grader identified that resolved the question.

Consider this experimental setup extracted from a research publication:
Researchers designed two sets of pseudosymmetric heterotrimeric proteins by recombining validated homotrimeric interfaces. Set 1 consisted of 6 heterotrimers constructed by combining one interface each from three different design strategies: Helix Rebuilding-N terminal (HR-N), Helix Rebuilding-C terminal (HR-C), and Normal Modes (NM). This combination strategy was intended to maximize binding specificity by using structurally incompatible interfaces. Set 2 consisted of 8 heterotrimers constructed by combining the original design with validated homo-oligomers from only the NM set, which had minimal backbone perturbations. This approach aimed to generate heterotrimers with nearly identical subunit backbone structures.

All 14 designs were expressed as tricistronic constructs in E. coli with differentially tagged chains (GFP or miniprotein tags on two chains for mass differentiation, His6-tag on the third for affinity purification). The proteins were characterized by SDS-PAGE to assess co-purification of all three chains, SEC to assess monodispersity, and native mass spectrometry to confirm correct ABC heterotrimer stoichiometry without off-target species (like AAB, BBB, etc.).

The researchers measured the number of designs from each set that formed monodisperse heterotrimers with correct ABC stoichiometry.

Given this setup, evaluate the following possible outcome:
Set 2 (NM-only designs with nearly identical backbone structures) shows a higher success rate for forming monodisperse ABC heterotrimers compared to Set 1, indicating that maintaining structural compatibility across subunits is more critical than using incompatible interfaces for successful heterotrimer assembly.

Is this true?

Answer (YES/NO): YES